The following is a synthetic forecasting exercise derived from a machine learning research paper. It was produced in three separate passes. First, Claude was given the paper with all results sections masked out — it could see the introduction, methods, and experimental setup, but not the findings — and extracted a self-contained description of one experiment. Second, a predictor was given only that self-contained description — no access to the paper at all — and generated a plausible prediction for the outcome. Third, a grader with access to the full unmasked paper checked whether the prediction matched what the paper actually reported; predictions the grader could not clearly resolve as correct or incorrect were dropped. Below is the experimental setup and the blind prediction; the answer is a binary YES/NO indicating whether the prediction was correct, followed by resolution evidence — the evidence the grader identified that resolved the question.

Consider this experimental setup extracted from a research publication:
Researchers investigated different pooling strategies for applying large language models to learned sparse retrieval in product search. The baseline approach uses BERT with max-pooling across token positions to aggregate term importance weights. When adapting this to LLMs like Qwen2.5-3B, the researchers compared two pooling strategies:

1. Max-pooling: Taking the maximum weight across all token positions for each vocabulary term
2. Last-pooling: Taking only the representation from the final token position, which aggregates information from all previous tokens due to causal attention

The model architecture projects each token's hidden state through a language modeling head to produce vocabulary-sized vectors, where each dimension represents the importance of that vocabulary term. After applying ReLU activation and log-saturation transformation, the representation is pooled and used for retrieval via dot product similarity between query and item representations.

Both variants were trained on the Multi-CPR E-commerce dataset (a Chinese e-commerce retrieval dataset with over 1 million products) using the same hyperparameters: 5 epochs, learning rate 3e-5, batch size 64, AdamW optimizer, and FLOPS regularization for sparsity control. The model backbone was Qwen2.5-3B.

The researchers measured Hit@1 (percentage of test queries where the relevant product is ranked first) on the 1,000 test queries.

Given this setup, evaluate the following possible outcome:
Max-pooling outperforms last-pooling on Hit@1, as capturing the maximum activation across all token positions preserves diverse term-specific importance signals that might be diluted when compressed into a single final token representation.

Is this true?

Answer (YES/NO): NO